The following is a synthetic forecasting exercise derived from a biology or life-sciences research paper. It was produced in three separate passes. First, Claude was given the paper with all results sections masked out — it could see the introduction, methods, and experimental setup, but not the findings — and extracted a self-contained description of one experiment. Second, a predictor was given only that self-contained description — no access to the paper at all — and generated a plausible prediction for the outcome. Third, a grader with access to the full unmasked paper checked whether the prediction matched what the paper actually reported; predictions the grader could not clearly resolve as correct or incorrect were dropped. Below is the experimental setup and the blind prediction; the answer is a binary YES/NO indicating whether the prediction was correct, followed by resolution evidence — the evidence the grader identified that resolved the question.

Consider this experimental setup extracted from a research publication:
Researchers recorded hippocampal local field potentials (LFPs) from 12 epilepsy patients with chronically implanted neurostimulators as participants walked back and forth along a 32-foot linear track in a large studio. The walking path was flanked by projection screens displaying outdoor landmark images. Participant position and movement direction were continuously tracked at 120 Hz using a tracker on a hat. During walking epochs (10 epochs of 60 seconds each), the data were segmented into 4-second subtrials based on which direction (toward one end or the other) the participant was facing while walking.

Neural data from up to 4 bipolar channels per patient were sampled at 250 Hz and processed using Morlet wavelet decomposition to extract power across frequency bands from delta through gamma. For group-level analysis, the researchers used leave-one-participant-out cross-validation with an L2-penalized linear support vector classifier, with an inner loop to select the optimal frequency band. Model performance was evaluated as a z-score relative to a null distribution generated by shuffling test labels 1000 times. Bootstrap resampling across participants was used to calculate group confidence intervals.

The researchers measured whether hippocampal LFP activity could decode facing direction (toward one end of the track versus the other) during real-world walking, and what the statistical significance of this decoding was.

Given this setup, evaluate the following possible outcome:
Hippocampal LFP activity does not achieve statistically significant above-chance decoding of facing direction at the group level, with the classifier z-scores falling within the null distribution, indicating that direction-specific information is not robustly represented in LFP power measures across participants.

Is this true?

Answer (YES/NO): NO